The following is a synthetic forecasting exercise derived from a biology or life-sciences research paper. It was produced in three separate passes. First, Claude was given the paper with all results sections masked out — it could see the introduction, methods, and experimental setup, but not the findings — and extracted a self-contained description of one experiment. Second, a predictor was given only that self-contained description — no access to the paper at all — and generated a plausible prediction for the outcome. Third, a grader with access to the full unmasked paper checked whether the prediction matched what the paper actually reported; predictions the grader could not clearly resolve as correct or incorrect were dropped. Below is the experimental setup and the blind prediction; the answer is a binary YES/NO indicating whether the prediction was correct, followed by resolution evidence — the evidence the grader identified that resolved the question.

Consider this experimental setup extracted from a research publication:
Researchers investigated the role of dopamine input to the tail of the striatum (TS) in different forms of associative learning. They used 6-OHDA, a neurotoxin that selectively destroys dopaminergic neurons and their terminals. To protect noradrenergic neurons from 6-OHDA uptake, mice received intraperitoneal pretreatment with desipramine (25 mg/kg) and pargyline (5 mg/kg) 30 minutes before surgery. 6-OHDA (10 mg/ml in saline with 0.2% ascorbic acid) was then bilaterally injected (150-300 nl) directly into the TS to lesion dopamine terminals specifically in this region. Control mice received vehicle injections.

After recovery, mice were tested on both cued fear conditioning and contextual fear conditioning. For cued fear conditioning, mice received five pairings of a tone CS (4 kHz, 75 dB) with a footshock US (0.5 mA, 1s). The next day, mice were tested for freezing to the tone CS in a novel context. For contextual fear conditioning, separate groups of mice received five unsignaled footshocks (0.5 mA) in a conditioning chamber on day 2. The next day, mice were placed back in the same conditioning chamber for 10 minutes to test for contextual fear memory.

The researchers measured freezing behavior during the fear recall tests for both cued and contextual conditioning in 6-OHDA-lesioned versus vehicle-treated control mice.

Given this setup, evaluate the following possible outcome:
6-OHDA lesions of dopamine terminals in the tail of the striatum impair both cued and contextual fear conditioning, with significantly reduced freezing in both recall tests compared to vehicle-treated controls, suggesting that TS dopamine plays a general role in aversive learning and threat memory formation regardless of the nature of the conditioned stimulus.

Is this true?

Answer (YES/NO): NO